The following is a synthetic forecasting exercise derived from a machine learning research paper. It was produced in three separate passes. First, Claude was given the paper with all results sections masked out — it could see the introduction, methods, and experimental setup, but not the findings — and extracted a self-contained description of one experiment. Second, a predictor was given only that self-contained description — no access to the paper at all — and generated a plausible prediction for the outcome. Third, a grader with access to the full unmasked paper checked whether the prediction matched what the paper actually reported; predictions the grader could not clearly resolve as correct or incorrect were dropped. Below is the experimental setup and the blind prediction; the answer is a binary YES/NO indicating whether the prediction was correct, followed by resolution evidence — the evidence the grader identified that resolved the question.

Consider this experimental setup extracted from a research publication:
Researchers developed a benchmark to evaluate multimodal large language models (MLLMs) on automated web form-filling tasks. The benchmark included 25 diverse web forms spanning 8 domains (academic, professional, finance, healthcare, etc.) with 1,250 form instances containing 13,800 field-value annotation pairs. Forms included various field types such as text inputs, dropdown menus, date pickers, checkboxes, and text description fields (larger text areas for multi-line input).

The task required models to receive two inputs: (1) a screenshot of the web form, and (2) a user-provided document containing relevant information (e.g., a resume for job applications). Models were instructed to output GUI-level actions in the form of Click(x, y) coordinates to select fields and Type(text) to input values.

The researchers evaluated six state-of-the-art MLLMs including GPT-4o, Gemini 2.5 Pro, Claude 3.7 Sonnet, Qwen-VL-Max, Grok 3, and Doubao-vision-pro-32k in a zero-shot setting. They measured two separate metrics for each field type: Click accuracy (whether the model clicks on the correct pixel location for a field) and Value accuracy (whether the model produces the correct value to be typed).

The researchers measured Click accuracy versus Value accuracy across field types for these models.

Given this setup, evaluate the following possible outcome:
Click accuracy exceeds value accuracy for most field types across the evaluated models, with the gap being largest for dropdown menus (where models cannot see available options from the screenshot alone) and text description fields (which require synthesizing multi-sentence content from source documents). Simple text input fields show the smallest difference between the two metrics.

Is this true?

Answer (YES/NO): NO